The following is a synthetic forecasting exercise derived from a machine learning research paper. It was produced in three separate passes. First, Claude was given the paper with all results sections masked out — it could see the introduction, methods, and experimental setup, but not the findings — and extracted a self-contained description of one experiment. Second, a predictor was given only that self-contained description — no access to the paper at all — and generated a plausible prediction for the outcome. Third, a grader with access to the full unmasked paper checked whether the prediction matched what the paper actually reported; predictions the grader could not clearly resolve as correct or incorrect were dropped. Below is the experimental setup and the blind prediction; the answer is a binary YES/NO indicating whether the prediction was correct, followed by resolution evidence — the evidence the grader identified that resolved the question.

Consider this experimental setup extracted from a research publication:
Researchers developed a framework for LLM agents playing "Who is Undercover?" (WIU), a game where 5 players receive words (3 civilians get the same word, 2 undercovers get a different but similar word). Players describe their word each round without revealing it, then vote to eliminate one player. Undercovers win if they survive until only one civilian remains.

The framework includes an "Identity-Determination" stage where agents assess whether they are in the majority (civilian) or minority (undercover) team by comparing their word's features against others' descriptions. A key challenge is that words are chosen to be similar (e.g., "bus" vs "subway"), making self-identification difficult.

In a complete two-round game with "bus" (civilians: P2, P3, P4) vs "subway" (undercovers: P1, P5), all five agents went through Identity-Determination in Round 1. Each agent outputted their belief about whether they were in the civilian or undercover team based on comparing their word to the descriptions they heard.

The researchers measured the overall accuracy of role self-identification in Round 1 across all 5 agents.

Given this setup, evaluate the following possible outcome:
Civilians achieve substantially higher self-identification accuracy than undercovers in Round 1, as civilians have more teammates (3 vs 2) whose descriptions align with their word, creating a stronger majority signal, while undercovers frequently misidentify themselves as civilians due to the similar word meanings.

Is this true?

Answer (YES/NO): YES